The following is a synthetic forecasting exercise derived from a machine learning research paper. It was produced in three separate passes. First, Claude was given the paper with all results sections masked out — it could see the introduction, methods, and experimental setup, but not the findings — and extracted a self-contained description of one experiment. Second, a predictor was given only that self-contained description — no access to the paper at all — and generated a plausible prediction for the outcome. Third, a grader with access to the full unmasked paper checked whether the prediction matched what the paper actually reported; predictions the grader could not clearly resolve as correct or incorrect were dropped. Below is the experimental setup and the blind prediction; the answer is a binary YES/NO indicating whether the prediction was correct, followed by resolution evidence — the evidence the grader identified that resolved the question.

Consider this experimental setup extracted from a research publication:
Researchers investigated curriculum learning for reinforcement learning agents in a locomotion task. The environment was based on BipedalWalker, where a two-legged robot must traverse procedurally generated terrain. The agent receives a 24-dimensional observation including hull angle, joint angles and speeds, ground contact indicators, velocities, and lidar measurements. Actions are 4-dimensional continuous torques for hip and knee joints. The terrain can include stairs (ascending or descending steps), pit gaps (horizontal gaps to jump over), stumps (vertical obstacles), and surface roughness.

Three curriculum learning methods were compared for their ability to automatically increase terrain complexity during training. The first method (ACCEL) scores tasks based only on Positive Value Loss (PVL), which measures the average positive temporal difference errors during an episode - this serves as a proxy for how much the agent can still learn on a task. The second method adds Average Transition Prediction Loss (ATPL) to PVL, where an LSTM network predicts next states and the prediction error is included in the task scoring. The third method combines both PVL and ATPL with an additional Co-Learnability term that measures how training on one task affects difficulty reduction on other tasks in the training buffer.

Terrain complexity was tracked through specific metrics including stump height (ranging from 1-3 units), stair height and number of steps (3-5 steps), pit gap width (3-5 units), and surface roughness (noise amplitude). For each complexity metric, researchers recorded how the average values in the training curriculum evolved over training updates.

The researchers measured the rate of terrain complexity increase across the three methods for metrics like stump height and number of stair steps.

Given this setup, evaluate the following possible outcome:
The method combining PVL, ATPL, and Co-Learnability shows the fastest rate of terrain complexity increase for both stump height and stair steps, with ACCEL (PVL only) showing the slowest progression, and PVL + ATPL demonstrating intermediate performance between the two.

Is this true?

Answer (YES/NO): NO